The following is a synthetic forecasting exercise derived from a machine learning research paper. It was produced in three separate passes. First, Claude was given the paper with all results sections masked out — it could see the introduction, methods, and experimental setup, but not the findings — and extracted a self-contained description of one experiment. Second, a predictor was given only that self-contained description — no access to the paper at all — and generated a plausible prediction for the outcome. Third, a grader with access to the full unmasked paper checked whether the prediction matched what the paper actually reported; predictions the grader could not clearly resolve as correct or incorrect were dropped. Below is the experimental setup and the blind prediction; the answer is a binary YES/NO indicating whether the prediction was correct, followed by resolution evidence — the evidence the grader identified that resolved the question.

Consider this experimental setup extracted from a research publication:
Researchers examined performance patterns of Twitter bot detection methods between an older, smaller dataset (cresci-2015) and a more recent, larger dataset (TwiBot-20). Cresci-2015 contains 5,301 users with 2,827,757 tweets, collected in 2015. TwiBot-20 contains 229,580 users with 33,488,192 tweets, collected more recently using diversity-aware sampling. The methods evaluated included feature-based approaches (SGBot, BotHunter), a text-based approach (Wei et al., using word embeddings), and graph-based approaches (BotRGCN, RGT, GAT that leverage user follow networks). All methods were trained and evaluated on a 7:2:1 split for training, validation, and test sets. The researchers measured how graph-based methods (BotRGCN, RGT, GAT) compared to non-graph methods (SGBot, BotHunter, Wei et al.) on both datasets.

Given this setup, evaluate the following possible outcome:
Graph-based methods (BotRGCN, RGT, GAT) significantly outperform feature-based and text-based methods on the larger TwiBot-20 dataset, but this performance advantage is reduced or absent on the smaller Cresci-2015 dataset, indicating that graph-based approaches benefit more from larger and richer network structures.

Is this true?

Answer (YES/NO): YES